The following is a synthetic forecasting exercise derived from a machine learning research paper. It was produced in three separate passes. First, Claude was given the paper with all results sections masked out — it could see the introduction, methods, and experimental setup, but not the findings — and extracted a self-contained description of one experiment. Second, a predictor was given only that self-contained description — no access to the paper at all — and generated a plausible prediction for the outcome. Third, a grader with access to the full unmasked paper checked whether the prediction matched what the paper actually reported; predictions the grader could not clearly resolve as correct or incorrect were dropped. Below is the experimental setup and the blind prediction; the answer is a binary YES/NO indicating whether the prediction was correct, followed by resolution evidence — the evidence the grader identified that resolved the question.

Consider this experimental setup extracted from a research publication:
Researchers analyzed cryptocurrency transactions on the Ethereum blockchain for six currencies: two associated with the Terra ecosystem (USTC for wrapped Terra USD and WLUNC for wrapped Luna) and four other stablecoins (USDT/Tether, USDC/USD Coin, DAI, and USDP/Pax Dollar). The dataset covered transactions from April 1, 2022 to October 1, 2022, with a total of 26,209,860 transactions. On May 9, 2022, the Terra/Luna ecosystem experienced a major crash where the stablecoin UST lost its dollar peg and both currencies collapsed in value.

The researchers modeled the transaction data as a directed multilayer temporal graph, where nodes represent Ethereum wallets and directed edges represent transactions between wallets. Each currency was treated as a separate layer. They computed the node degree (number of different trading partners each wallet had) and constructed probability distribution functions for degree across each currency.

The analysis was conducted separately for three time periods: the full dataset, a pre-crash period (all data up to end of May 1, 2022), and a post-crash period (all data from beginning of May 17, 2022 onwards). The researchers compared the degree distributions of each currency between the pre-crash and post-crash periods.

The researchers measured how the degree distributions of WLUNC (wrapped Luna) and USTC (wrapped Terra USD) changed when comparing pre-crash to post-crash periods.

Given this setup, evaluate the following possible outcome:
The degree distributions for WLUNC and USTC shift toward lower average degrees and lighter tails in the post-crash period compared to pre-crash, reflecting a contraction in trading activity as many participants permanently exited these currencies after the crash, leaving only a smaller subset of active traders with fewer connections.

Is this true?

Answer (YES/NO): NO